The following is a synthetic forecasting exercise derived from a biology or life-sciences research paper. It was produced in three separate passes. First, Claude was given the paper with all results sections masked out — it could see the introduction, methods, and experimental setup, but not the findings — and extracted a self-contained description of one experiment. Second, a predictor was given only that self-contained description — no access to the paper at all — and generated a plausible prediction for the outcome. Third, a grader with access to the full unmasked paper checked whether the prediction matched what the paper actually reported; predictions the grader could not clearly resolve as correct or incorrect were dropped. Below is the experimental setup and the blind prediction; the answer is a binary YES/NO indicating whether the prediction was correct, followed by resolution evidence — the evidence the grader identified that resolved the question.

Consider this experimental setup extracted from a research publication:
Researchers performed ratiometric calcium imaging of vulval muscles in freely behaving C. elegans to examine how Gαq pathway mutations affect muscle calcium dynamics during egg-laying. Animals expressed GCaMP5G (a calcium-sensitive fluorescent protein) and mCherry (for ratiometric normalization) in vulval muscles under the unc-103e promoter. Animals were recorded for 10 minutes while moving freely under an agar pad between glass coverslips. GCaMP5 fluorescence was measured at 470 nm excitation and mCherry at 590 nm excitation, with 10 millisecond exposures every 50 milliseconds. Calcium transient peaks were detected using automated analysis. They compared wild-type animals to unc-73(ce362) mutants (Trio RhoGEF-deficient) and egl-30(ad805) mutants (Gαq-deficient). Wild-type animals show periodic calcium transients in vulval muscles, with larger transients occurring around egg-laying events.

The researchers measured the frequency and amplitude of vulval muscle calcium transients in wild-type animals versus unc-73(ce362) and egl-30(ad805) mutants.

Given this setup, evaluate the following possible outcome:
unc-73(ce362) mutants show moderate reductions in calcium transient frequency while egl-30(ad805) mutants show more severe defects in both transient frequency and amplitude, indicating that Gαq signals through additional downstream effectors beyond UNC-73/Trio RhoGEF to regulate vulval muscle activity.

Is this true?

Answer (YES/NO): NO